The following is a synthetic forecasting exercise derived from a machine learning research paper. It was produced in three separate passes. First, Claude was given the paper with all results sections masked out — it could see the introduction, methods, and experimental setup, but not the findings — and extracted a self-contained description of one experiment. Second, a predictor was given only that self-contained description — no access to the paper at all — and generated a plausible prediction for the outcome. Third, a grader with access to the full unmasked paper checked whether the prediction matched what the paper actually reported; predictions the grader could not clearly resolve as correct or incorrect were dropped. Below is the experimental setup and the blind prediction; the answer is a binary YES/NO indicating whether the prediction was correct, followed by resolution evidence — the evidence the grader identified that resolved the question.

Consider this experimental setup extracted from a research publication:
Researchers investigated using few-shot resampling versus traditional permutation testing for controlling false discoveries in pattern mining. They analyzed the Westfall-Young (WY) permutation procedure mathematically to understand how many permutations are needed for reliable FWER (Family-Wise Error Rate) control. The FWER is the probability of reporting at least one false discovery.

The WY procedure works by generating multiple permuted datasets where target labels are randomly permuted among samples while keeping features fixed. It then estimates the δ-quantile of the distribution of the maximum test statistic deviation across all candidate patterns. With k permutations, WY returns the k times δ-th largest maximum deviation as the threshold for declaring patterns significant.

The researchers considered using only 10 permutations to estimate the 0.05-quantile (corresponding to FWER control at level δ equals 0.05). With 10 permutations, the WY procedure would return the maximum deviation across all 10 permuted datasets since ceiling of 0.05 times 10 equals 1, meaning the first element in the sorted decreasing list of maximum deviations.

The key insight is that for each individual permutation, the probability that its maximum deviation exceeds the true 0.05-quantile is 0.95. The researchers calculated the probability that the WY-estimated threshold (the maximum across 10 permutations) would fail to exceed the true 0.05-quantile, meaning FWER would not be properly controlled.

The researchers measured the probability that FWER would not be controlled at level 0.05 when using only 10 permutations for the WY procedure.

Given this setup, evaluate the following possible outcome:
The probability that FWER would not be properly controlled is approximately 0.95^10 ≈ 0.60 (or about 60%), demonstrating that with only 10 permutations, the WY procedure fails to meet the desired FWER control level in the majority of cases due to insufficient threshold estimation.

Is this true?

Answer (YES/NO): YES